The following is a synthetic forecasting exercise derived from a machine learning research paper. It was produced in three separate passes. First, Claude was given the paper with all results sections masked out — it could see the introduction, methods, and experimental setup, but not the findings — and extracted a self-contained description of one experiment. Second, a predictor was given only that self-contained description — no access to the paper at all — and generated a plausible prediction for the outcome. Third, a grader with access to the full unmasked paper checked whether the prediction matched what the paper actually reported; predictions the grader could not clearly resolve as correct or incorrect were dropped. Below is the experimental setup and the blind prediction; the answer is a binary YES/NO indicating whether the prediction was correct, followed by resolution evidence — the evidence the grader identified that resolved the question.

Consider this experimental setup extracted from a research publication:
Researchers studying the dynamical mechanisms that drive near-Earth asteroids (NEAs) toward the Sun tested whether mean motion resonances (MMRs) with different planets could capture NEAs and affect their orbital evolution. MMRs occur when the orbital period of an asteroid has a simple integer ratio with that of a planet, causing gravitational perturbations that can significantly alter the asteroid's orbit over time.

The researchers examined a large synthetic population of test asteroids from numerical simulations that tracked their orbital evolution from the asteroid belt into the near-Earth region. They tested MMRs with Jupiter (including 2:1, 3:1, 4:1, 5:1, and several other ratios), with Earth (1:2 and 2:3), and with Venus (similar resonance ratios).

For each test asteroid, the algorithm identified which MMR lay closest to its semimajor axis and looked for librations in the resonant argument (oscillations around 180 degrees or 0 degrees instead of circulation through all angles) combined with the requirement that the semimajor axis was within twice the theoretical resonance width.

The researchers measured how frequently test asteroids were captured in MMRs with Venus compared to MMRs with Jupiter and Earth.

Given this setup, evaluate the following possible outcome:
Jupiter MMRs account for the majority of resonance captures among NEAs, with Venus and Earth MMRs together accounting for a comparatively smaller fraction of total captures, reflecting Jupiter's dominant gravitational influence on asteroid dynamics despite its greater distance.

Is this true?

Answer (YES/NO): YES